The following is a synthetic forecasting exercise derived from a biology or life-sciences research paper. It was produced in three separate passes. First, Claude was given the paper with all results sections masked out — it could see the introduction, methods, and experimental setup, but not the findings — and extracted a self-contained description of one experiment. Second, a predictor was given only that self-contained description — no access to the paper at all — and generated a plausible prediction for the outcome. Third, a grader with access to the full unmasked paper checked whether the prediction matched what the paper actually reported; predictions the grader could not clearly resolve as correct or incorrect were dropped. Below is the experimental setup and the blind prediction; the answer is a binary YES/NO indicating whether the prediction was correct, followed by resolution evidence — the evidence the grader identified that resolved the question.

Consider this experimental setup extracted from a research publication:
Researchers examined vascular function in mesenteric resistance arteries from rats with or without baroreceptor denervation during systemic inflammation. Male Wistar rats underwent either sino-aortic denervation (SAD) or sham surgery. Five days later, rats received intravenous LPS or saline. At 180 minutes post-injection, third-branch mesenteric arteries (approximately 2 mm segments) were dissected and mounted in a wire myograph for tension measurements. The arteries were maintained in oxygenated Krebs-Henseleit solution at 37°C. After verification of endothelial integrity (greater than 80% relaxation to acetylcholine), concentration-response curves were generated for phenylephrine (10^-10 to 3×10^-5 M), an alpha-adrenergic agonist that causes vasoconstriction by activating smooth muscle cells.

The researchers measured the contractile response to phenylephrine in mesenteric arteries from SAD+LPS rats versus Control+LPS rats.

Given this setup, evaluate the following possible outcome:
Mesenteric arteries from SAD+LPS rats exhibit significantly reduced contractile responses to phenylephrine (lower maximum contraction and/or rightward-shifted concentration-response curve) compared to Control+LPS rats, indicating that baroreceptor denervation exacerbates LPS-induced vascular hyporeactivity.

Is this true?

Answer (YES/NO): NO